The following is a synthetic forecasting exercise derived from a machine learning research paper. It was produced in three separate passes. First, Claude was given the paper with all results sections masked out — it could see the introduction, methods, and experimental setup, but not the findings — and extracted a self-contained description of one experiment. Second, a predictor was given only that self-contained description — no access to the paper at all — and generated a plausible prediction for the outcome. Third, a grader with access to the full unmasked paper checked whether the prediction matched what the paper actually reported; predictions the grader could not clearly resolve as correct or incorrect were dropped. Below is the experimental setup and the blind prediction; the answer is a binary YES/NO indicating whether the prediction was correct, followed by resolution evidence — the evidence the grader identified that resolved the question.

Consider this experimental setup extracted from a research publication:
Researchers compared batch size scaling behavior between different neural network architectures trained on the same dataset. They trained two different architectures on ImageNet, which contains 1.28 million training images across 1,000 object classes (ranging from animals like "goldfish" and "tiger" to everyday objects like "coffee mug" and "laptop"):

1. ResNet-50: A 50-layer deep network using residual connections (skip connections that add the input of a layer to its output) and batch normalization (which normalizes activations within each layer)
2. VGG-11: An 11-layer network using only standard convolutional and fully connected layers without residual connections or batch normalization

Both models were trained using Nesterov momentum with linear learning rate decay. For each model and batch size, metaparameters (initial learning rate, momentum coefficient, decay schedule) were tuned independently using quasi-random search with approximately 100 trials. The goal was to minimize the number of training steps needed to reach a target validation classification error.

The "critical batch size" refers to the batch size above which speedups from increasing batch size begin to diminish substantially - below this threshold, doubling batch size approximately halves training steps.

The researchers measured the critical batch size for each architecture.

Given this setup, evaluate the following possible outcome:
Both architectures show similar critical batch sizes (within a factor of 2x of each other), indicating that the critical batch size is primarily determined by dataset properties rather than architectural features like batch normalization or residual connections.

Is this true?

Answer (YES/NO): NO